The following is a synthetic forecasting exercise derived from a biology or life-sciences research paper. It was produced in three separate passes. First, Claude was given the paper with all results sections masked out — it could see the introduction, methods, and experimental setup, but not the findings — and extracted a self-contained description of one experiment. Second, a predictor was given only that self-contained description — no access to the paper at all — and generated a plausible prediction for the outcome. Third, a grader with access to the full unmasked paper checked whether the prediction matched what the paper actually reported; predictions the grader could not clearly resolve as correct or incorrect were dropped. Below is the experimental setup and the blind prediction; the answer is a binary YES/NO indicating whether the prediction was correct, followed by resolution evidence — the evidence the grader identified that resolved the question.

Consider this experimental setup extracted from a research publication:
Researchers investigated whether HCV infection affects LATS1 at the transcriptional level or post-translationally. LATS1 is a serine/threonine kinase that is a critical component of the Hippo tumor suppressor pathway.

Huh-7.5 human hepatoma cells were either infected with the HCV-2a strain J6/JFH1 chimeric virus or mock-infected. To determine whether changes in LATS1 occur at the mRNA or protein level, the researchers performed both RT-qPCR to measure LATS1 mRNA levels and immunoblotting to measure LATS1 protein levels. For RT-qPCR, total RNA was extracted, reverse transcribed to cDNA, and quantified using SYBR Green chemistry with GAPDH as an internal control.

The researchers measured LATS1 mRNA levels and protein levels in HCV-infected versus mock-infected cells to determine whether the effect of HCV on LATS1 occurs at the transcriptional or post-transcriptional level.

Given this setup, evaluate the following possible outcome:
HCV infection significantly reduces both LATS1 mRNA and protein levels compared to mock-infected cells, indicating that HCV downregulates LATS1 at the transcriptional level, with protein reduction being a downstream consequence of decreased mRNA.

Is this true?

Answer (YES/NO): NO